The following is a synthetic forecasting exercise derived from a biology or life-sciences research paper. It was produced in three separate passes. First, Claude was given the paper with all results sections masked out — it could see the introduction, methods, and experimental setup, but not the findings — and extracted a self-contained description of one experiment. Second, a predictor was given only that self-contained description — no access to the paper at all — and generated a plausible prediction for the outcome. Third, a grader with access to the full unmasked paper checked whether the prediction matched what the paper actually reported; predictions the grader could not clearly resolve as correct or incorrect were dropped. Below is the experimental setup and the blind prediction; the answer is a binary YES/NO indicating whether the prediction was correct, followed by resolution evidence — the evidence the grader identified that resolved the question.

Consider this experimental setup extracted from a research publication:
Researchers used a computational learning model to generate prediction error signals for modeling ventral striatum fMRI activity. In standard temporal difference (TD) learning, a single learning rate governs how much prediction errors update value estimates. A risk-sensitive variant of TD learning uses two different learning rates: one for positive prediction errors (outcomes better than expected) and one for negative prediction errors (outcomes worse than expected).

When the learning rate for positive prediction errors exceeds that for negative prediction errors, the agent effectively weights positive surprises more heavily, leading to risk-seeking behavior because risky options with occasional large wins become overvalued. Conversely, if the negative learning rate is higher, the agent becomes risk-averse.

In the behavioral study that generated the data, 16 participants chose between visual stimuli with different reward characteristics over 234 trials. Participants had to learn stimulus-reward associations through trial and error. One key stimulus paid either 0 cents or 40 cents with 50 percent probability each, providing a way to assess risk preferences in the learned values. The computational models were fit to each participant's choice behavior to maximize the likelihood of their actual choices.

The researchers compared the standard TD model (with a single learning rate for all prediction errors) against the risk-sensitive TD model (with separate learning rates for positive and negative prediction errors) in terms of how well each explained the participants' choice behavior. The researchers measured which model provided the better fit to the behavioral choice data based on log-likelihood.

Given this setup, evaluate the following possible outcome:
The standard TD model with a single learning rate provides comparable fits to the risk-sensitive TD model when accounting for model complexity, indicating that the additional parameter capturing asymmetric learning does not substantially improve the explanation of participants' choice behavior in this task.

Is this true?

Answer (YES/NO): NO